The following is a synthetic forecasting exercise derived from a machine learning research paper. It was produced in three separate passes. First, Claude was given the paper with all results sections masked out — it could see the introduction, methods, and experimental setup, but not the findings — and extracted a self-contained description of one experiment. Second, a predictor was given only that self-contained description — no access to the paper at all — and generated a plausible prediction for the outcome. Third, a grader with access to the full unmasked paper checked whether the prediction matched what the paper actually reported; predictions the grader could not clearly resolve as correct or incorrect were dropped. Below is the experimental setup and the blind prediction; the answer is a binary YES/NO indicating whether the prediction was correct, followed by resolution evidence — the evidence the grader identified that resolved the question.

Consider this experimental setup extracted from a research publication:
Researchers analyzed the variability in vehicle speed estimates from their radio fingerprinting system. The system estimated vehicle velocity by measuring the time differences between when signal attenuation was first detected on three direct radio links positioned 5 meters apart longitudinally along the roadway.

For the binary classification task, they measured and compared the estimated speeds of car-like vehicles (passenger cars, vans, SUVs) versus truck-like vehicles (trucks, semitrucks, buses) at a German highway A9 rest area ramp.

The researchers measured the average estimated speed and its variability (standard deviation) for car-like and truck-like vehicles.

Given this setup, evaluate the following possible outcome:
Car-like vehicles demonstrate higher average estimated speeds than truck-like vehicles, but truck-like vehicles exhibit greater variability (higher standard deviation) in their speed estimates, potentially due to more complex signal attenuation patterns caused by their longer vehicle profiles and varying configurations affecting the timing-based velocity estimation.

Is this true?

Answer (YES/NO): NO